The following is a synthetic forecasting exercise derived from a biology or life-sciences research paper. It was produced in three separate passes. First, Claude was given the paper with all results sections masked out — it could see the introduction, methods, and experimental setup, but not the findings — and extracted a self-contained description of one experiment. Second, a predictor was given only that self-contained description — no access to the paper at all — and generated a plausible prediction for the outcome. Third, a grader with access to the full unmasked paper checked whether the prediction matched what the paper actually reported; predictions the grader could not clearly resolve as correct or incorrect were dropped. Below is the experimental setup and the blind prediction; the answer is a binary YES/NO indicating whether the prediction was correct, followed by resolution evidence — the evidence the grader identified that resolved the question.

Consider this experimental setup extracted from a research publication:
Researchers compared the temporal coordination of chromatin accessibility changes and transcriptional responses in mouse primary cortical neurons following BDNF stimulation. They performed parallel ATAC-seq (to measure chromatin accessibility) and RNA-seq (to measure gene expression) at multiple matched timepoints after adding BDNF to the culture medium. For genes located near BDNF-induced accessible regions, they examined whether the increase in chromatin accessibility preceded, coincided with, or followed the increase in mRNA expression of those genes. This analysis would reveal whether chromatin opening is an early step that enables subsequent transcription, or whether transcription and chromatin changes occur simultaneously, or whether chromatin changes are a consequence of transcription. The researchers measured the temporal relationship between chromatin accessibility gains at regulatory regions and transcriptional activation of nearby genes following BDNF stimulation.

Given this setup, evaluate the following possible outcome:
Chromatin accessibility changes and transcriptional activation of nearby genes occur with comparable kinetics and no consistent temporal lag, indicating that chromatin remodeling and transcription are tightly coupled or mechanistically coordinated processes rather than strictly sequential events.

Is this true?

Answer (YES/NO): YES